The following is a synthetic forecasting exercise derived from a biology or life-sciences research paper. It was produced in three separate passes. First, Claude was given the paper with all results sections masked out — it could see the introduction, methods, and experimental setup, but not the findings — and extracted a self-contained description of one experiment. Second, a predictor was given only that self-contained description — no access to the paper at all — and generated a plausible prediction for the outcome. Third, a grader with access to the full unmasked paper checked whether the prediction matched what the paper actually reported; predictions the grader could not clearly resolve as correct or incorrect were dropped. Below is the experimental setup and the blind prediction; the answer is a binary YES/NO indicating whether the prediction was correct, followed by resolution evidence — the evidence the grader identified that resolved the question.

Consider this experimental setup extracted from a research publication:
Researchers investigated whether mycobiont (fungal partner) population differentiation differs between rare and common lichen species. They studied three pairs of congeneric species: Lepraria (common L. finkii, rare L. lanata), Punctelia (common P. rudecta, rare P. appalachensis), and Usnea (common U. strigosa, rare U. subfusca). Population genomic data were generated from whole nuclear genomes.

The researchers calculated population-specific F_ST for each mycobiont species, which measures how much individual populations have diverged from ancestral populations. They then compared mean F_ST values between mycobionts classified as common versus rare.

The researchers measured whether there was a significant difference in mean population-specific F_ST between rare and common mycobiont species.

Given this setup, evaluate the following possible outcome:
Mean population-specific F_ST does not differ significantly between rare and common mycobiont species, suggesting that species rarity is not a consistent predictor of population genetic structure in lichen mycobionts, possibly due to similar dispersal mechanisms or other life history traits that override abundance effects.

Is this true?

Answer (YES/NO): YES